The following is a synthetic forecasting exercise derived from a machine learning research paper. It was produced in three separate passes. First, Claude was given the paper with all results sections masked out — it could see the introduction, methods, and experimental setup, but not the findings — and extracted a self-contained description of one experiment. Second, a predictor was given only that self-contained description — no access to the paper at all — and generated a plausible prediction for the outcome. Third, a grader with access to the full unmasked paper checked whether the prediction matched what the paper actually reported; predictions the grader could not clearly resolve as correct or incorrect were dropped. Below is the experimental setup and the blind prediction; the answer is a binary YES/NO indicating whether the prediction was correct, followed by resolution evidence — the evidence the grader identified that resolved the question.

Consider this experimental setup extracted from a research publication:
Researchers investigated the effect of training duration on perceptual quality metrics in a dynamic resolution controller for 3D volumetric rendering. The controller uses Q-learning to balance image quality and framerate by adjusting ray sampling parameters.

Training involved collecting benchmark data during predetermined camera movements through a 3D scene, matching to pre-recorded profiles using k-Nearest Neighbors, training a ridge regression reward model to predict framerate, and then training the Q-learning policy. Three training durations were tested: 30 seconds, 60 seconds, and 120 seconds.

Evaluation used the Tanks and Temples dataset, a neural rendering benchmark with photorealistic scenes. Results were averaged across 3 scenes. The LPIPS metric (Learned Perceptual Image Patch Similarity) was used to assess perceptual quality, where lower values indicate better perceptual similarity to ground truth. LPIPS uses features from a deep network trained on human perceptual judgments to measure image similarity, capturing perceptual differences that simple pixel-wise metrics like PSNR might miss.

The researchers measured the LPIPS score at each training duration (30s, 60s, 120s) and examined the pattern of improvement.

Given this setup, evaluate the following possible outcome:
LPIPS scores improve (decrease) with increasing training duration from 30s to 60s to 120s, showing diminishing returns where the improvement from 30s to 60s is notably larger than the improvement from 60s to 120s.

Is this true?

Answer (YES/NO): YES